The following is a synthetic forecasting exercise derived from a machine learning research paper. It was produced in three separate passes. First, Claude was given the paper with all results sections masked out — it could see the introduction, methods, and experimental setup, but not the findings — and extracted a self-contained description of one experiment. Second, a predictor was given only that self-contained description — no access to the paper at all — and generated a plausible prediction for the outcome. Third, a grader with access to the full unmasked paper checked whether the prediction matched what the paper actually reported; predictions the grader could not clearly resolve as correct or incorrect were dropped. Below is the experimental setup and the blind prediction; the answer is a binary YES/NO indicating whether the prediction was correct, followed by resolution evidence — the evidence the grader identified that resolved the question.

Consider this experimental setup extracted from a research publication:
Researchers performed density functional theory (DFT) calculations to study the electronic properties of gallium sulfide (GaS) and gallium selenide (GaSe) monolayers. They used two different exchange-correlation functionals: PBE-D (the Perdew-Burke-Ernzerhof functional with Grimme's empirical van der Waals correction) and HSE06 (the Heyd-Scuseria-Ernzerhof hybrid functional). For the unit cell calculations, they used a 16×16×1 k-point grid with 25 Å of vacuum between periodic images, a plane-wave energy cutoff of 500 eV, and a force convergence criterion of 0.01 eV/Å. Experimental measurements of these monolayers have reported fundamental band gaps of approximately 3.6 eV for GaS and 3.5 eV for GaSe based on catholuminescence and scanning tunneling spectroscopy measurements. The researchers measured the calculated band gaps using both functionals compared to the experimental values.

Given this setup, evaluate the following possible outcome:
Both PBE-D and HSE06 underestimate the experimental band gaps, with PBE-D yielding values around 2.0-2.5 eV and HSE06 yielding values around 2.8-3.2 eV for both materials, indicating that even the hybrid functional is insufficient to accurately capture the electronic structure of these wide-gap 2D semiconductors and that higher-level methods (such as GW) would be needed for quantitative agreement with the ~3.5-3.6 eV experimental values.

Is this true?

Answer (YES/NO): NO